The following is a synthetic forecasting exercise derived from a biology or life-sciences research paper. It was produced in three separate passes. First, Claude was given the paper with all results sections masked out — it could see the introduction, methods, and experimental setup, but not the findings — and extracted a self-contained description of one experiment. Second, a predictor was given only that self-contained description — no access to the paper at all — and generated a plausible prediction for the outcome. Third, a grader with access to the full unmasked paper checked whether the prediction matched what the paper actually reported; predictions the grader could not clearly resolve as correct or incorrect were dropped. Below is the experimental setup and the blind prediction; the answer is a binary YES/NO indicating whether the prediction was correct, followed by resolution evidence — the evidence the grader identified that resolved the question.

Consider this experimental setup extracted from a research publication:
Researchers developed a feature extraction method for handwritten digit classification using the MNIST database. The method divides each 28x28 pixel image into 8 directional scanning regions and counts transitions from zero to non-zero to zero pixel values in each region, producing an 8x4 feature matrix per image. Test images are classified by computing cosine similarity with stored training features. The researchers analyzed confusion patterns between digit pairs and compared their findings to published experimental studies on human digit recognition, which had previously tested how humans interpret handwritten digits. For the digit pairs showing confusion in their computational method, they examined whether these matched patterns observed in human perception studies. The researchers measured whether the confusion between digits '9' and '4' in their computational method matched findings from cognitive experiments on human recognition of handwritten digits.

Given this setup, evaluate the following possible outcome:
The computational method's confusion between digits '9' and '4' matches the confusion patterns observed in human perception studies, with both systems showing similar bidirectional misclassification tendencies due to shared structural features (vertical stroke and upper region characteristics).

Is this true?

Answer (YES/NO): NO